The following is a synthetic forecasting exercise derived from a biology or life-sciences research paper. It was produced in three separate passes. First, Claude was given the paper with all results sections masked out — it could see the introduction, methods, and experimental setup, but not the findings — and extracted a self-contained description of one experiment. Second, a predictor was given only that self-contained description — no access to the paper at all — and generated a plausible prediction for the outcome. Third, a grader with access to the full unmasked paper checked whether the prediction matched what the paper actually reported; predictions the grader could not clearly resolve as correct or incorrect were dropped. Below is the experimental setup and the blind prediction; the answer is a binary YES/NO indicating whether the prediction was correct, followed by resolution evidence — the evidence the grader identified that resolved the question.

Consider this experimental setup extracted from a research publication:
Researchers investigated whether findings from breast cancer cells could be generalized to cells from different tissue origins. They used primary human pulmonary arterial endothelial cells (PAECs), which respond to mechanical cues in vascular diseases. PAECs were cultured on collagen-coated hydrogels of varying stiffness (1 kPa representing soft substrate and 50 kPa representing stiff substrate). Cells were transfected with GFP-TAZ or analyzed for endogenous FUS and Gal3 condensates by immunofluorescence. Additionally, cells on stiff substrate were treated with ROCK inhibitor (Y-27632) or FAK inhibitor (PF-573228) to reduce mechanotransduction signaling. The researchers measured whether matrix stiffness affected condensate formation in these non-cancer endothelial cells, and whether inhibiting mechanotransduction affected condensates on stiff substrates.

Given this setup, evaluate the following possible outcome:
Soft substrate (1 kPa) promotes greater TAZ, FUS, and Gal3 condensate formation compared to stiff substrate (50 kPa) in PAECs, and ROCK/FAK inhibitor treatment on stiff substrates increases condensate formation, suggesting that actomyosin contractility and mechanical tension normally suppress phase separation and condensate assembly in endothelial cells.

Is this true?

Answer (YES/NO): NO